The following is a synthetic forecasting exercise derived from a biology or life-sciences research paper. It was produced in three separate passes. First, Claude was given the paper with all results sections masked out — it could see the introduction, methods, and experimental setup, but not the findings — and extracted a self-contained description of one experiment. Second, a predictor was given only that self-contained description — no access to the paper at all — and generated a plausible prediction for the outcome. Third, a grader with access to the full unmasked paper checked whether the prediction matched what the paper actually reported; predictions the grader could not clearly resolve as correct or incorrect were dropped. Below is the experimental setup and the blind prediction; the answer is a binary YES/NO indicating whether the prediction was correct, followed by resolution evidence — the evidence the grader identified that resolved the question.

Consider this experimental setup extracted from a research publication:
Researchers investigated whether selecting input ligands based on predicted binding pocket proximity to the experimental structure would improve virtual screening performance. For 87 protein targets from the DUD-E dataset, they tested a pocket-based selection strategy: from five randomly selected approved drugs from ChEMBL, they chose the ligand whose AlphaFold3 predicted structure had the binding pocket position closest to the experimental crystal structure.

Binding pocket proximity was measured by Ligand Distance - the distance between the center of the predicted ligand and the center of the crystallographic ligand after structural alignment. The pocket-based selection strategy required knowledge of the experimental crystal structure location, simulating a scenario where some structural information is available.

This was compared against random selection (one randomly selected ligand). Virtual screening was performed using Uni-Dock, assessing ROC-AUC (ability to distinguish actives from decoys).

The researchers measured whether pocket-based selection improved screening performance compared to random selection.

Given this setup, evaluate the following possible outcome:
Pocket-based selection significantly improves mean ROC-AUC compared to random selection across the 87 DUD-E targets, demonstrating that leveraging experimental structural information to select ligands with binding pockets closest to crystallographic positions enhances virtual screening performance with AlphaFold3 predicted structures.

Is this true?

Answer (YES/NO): YES